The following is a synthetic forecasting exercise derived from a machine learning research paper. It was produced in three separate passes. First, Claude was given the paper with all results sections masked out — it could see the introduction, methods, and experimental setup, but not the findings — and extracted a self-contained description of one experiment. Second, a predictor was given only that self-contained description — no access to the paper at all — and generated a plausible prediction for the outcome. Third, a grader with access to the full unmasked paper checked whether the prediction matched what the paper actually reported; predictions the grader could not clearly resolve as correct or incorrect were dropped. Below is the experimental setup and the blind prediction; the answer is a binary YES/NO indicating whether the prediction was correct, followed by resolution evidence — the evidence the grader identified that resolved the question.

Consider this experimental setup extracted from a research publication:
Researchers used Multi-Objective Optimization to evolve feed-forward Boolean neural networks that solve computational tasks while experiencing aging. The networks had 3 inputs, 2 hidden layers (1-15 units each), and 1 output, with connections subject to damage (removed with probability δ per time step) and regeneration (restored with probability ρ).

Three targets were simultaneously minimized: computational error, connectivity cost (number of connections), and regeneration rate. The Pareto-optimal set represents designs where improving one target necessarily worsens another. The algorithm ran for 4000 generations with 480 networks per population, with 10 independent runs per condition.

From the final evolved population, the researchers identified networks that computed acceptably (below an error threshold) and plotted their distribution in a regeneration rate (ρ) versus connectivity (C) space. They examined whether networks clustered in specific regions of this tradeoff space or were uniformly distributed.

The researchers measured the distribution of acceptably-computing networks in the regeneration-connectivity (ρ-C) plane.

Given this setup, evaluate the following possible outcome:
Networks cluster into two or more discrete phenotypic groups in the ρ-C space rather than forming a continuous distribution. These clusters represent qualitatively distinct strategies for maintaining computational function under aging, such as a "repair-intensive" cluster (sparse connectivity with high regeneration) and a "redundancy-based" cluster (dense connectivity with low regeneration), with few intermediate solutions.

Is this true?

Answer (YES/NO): NO